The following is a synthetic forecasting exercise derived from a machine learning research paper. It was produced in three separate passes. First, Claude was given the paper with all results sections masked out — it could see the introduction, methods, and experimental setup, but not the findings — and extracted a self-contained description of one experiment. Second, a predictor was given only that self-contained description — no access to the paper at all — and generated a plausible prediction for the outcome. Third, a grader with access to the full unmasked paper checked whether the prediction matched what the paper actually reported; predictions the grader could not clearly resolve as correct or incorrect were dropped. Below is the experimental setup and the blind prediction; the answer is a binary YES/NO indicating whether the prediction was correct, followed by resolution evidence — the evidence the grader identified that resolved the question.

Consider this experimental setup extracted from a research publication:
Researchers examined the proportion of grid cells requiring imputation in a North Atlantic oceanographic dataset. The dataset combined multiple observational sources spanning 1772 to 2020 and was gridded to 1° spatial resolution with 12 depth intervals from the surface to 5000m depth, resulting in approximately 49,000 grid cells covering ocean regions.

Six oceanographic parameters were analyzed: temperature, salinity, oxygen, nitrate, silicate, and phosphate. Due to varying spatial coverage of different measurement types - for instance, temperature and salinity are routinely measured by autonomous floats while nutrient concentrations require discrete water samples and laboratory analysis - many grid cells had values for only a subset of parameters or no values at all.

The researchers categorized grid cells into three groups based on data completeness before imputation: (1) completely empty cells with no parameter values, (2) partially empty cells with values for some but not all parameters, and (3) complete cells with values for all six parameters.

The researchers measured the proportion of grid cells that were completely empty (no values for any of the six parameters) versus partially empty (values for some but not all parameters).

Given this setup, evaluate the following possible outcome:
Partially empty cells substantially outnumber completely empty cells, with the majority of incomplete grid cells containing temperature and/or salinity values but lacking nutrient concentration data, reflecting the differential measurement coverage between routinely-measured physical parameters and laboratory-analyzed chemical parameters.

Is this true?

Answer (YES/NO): YES